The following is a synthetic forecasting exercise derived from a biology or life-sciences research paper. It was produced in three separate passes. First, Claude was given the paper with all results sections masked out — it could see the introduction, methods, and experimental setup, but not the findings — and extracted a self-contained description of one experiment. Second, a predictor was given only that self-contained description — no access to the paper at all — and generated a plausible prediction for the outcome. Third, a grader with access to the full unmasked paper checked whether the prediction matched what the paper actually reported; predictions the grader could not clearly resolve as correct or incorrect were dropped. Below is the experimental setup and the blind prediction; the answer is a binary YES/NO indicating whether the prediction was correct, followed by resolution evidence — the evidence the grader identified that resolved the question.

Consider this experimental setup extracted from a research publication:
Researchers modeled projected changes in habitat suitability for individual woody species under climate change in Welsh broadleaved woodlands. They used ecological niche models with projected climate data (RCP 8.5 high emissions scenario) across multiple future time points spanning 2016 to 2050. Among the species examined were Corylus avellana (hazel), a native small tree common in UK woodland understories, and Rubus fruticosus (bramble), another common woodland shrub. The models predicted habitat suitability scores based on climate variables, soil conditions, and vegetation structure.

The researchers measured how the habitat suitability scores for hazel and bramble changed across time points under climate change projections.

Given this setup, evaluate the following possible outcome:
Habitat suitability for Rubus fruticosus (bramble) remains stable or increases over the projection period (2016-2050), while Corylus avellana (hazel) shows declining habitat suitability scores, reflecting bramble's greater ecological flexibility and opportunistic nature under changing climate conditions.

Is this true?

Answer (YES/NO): YES